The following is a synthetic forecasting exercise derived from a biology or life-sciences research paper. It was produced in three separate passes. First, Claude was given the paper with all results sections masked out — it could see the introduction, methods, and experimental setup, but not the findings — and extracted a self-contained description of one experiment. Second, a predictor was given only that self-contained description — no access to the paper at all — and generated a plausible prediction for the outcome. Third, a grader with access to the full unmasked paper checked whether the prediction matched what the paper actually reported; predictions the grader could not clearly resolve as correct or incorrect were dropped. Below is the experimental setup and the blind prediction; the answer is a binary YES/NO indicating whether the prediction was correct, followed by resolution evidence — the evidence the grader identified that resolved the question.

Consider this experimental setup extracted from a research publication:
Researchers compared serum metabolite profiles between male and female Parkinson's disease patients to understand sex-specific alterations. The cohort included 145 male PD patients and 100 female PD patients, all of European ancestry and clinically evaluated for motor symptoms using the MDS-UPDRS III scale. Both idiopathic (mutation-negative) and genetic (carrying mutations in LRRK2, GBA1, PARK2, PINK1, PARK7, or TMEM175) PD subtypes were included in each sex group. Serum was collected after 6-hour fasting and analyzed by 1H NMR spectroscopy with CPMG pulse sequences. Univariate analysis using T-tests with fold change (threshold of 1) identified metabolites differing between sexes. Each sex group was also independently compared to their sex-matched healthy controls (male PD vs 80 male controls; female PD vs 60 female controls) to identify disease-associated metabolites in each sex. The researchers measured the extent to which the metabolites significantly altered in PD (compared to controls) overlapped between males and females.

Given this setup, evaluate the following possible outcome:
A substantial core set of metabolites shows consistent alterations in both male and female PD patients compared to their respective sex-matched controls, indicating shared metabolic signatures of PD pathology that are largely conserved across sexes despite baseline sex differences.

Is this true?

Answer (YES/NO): NO